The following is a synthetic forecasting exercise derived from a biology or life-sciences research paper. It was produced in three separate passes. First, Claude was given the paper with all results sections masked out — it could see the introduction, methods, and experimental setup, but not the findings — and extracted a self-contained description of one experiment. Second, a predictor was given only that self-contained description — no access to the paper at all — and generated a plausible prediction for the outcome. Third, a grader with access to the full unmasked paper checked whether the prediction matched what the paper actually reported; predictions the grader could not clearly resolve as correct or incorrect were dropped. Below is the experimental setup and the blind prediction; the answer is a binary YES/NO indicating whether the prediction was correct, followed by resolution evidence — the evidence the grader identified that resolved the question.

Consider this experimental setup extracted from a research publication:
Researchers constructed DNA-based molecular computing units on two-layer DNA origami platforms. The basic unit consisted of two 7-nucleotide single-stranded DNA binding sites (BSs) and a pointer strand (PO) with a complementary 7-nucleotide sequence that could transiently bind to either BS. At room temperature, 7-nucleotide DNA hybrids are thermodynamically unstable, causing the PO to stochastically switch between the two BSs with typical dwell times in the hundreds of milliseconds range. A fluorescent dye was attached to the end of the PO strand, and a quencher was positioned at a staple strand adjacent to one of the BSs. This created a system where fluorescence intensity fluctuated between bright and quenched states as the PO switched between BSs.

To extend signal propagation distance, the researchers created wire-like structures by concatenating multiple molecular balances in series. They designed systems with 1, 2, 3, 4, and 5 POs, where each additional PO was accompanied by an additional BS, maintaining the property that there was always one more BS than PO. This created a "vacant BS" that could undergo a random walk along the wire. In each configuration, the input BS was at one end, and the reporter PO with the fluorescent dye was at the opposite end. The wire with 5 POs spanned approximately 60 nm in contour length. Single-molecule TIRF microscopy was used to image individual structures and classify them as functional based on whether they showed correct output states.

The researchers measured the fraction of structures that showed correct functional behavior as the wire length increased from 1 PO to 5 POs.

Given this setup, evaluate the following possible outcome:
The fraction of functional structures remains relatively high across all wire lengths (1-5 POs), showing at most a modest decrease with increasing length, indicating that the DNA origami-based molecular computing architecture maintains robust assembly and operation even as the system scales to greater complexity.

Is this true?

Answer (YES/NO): NO